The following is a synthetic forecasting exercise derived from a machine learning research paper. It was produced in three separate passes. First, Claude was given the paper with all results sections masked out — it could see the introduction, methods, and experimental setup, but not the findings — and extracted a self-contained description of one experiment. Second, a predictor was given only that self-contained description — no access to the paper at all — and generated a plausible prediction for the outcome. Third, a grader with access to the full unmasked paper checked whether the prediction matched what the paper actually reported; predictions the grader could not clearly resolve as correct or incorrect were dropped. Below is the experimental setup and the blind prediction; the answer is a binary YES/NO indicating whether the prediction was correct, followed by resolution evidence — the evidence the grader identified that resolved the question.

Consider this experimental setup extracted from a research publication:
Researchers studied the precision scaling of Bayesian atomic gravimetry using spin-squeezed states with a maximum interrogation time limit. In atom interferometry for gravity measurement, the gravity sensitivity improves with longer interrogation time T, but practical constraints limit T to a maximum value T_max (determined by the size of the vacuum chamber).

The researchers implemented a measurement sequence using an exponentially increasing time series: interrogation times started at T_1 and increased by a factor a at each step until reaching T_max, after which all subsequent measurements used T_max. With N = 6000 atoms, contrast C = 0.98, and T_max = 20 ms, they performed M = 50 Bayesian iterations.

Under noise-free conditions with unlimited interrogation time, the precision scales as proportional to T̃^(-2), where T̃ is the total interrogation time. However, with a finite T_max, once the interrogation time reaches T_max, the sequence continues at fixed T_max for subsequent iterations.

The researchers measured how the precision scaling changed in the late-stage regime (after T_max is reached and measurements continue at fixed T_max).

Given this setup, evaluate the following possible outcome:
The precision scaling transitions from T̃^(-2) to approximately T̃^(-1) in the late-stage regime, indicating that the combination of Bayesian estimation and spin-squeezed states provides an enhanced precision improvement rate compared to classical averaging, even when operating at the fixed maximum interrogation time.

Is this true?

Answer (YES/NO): NO